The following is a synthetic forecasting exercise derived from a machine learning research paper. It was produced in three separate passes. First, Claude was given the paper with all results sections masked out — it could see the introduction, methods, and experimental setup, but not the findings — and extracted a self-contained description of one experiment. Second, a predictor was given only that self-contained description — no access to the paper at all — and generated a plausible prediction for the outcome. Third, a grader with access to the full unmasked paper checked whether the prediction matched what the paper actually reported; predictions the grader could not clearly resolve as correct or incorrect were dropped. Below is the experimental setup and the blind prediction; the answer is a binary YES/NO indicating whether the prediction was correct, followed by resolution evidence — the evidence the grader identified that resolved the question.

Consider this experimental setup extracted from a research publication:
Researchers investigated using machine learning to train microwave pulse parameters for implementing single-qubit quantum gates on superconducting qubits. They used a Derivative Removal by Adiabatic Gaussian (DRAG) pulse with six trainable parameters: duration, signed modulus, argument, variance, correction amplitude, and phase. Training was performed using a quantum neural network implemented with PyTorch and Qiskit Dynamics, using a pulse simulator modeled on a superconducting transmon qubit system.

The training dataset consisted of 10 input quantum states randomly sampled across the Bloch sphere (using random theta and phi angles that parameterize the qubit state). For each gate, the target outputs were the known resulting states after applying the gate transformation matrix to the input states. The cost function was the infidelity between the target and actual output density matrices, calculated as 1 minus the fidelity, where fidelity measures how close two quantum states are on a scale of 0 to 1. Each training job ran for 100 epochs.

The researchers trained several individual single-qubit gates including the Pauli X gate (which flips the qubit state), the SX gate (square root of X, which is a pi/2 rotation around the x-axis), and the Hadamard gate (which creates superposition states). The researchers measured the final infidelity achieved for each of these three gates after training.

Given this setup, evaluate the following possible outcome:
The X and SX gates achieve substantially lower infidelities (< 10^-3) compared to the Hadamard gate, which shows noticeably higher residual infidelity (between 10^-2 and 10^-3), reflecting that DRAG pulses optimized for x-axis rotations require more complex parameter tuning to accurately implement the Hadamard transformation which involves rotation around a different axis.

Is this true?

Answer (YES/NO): NO